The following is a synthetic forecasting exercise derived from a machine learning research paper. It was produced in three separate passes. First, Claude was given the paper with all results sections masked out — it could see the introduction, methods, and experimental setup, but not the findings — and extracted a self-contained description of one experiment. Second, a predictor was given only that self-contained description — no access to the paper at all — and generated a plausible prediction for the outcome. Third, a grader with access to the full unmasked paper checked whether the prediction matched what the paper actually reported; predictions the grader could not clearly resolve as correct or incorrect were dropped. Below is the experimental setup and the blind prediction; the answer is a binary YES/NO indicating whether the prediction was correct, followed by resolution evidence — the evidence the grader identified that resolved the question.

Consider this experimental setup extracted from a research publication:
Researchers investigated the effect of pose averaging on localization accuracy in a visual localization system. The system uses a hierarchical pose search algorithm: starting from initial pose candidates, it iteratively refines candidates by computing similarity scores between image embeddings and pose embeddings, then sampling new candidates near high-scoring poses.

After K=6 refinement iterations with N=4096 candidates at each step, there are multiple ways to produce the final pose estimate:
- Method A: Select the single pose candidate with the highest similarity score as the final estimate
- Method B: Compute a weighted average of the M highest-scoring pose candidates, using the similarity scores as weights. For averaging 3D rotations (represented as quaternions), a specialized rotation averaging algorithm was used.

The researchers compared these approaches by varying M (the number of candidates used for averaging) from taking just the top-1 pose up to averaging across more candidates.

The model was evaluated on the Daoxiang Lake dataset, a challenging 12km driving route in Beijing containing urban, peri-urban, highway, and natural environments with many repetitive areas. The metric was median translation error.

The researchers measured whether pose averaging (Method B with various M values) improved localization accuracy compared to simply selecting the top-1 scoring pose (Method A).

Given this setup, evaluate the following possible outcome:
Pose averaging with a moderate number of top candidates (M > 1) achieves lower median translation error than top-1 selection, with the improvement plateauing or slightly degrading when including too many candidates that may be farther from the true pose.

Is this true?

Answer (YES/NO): YES